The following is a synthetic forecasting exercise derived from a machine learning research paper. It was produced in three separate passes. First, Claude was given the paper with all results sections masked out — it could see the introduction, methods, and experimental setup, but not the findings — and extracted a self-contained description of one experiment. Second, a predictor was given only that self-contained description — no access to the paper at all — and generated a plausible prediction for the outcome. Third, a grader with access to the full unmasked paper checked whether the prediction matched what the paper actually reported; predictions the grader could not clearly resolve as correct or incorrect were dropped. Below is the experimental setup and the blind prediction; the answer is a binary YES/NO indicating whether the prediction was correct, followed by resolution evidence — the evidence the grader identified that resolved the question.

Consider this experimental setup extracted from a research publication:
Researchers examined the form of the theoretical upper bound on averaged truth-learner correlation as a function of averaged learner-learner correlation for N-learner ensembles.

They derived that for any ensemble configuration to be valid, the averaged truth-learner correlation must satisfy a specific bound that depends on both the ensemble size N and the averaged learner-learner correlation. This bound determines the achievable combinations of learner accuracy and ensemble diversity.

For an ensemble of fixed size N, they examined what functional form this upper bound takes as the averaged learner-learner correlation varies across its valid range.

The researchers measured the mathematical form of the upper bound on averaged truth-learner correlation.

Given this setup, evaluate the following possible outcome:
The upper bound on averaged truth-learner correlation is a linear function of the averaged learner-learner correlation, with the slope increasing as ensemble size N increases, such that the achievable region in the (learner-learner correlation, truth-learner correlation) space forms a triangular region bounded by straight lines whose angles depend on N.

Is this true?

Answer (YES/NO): NO